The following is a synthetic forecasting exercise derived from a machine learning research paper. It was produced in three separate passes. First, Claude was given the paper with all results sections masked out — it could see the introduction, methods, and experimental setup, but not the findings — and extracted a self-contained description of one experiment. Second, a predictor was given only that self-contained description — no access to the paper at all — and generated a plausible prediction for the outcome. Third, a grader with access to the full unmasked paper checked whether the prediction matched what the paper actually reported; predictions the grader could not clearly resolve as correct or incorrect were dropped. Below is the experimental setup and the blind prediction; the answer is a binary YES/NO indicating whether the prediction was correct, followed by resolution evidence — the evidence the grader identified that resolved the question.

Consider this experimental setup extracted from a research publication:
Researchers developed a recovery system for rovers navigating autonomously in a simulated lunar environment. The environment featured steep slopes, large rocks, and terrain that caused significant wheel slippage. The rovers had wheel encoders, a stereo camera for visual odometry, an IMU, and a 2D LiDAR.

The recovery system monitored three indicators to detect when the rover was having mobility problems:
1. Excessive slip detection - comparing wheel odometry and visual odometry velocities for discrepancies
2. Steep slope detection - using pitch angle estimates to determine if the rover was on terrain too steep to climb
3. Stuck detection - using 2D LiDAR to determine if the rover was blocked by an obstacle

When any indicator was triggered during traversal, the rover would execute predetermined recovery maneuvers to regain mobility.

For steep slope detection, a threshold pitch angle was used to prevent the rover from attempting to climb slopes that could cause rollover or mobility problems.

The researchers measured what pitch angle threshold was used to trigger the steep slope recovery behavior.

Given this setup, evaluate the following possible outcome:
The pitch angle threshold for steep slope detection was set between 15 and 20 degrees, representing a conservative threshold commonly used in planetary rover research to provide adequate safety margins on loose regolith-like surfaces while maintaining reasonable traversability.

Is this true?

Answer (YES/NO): NO